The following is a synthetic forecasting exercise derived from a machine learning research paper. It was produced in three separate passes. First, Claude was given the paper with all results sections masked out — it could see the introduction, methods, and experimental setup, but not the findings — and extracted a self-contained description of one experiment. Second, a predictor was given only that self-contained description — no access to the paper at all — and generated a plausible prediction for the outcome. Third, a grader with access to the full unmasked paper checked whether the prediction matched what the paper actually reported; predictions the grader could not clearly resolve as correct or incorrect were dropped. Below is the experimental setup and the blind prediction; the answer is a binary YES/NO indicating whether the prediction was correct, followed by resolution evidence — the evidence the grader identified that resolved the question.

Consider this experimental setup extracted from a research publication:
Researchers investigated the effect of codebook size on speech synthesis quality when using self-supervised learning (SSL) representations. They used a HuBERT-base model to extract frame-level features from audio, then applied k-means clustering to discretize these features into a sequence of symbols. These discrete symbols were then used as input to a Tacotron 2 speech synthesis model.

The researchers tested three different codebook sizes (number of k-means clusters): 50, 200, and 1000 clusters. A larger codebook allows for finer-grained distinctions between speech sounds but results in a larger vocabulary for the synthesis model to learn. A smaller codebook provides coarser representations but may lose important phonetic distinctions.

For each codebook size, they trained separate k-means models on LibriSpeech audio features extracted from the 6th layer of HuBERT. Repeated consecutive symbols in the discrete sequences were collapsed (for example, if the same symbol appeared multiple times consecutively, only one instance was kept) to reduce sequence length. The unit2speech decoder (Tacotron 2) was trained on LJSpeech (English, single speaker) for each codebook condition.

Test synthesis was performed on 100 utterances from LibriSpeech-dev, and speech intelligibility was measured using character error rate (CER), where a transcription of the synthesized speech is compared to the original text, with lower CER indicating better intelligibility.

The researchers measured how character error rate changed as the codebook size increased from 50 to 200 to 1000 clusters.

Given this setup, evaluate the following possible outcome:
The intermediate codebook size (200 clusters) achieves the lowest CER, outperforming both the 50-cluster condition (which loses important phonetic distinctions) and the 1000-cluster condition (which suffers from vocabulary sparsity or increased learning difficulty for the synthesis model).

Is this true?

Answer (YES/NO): NO